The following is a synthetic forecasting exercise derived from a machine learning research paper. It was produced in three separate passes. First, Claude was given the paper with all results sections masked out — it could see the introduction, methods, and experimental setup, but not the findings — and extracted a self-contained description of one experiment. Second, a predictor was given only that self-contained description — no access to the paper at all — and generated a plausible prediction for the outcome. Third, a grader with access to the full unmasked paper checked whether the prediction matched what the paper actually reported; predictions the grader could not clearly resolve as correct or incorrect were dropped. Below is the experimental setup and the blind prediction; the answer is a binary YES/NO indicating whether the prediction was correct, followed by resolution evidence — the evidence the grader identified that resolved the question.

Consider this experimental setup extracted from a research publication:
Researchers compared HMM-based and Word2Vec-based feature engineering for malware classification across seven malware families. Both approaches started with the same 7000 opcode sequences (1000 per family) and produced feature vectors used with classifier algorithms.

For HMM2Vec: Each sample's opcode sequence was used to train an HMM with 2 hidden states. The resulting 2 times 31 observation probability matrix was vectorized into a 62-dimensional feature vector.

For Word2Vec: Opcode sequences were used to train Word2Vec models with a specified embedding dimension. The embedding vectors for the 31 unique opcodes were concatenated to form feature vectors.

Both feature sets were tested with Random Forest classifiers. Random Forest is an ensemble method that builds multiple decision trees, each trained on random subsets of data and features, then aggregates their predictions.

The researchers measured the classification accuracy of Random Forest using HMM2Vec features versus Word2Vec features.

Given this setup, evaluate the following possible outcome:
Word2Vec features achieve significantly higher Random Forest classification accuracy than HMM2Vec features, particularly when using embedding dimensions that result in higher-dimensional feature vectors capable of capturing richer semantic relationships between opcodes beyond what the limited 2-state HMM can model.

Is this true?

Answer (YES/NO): NO